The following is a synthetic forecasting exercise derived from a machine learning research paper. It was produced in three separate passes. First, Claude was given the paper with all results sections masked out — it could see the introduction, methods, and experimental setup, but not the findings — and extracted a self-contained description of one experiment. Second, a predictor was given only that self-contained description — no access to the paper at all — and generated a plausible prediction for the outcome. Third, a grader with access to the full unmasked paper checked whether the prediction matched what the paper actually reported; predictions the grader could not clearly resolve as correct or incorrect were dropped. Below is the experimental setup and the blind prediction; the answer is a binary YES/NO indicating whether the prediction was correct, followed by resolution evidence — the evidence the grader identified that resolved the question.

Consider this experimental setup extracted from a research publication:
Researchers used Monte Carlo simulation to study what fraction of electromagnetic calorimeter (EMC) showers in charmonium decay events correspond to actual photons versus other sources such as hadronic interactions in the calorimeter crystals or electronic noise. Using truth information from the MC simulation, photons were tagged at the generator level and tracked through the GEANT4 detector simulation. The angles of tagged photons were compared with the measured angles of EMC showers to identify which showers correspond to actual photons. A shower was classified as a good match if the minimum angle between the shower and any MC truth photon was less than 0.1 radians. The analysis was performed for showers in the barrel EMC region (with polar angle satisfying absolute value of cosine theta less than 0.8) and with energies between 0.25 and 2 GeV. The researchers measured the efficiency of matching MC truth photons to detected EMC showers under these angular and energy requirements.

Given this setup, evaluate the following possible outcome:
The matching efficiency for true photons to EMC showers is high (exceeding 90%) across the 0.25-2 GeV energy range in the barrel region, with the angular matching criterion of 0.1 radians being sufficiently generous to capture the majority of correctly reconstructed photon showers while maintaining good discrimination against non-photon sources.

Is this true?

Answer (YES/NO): YES